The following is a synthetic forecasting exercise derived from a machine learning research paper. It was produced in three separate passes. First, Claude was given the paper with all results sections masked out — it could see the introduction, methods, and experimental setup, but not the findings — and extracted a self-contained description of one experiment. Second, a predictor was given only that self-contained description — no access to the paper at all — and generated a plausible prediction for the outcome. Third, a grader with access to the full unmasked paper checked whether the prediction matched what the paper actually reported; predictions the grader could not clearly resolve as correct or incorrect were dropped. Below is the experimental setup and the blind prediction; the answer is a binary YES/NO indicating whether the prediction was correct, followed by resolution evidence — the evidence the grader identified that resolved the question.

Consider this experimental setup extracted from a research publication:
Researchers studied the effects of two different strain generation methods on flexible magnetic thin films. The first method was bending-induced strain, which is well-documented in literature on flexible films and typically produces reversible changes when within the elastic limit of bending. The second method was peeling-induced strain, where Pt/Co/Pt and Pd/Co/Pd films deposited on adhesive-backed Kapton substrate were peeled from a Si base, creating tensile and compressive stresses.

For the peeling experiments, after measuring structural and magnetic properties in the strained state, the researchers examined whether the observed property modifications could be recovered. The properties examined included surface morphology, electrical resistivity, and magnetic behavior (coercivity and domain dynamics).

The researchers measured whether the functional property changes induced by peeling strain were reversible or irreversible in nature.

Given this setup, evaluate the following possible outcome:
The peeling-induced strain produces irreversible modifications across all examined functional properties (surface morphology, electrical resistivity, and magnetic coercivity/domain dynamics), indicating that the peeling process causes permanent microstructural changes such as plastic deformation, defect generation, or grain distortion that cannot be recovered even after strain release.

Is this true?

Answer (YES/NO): YES